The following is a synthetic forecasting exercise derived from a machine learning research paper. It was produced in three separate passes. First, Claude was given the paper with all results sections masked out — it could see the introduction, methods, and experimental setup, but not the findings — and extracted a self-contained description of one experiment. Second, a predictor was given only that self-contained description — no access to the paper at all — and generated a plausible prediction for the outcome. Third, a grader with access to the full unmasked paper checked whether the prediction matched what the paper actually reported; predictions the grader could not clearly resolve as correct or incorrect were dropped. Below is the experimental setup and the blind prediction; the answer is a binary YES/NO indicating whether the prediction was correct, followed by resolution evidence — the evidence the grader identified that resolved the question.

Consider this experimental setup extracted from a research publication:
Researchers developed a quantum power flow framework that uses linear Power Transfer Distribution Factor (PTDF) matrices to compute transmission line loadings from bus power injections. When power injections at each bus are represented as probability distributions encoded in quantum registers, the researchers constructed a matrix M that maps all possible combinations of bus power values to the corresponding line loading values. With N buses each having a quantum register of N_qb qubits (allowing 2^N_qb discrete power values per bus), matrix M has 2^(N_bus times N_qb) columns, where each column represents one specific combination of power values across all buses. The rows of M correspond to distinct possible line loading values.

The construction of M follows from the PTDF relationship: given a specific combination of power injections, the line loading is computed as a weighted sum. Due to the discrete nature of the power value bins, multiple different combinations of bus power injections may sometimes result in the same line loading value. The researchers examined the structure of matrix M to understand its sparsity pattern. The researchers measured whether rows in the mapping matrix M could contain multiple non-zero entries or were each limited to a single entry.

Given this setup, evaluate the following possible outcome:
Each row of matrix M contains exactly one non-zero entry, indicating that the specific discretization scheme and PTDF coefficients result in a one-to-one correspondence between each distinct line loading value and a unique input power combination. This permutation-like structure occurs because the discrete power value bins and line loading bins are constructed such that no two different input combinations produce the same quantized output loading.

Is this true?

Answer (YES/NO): NO